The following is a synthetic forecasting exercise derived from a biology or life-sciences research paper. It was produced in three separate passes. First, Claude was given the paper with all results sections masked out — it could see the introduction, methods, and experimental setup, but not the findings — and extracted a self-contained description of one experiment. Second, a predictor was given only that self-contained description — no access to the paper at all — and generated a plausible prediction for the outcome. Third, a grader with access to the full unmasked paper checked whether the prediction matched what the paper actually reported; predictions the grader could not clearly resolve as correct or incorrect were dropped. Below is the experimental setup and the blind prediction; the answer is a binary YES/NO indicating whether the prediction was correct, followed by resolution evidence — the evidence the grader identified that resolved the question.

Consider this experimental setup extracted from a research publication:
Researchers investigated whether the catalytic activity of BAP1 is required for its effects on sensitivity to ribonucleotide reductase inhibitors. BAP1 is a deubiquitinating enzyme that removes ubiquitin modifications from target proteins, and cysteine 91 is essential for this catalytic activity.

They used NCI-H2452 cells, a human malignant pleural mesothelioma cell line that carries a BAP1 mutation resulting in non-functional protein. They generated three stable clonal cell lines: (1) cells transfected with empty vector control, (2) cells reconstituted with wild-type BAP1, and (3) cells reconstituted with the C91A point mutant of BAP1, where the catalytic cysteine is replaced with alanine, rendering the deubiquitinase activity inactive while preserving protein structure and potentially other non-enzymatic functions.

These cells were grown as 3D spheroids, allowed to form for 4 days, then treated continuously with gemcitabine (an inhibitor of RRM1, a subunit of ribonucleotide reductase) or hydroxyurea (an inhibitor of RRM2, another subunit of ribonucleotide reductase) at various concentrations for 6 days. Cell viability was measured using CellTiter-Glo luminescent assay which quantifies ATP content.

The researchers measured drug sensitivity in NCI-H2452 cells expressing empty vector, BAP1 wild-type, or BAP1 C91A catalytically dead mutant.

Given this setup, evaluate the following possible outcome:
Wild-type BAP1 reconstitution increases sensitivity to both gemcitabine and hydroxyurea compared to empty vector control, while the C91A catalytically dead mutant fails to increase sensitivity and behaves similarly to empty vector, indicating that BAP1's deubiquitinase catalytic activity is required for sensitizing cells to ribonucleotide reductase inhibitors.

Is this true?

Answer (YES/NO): YES